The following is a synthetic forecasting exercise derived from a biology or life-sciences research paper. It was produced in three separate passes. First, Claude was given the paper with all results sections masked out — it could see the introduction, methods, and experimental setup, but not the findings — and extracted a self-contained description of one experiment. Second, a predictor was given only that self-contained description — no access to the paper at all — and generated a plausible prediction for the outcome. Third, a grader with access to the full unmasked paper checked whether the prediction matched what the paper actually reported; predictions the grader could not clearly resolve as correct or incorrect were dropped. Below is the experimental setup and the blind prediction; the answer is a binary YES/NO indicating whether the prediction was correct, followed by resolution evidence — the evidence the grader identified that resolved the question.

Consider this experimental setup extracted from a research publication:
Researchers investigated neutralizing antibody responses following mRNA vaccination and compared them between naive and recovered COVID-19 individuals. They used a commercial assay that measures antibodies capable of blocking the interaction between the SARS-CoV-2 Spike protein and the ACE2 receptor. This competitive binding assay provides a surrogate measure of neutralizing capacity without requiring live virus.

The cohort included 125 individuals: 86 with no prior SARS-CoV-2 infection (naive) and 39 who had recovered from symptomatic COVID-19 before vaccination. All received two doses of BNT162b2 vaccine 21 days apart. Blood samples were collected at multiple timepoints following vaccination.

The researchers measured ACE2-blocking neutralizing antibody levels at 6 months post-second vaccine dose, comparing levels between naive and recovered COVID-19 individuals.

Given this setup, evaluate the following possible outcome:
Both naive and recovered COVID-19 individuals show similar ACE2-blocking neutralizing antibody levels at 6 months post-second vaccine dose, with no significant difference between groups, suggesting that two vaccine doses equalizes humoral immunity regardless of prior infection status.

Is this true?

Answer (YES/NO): NO